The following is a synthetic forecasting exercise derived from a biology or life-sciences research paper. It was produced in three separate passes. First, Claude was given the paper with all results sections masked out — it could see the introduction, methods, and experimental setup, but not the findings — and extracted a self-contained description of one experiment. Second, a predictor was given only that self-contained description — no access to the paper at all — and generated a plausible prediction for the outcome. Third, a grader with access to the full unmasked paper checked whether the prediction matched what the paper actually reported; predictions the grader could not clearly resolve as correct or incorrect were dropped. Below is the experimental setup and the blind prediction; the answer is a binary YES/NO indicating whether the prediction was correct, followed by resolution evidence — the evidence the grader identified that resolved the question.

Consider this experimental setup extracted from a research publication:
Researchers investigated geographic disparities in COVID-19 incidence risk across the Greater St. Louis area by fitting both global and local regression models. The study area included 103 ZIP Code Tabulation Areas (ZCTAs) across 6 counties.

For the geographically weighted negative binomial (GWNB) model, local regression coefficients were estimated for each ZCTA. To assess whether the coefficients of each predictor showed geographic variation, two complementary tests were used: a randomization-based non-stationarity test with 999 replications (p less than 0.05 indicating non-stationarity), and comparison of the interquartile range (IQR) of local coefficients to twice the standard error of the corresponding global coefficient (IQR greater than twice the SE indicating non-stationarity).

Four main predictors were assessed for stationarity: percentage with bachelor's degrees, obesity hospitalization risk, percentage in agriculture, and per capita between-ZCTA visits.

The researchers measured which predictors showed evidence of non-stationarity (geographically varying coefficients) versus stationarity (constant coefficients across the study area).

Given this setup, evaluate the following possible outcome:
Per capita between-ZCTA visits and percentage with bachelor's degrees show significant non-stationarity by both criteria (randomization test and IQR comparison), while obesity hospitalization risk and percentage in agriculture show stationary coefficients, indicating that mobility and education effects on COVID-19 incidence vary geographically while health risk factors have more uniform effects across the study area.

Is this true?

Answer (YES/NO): NO